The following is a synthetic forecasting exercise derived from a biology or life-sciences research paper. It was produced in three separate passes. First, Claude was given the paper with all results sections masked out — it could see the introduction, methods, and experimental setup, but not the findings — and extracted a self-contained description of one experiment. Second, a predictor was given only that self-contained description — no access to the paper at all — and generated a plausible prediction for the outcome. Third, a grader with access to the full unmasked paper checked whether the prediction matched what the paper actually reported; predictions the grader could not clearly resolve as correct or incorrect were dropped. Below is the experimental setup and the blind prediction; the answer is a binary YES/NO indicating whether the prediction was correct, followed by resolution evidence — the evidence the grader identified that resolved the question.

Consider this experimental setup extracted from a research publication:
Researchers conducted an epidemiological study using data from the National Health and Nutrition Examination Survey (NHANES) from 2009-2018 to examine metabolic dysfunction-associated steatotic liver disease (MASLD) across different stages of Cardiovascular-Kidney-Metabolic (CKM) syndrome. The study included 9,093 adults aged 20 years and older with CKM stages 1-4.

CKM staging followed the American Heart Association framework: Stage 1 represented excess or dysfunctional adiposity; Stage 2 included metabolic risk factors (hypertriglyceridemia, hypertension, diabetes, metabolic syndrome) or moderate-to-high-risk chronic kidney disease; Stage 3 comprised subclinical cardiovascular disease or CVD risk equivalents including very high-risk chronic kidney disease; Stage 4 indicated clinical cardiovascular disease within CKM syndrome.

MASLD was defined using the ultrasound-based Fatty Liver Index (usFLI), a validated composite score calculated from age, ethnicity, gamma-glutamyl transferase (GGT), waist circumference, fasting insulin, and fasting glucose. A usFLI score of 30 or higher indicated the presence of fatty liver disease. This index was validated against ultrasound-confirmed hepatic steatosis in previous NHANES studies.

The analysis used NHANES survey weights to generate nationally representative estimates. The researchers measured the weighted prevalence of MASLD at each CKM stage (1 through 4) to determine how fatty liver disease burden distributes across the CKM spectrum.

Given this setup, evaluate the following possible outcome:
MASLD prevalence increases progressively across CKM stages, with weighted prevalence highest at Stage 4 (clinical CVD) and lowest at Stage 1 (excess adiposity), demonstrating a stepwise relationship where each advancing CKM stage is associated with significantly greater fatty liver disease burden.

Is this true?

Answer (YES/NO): NO